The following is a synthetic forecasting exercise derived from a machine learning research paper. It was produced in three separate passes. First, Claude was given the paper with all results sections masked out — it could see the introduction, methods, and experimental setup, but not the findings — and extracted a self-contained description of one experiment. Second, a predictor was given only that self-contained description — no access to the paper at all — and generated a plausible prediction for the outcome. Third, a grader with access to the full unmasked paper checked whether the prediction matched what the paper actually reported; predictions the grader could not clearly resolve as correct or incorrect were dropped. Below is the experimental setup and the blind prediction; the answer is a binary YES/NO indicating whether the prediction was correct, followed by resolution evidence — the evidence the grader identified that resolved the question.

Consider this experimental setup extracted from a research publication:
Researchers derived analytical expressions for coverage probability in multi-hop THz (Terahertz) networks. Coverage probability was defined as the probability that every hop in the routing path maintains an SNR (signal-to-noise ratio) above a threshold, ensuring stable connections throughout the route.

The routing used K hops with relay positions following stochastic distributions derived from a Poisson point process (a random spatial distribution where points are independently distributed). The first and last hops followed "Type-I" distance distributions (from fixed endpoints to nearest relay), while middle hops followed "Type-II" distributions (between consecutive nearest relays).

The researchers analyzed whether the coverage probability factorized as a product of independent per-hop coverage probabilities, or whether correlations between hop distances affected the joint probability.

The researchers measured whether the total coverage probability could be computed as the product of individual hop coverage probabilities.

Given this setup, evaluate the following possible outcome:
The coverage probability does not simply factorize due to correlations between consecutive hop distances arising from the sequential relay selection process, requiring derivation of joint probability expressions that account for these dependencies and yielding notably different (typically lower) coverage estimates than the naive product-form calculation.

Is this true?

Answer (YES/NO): NO